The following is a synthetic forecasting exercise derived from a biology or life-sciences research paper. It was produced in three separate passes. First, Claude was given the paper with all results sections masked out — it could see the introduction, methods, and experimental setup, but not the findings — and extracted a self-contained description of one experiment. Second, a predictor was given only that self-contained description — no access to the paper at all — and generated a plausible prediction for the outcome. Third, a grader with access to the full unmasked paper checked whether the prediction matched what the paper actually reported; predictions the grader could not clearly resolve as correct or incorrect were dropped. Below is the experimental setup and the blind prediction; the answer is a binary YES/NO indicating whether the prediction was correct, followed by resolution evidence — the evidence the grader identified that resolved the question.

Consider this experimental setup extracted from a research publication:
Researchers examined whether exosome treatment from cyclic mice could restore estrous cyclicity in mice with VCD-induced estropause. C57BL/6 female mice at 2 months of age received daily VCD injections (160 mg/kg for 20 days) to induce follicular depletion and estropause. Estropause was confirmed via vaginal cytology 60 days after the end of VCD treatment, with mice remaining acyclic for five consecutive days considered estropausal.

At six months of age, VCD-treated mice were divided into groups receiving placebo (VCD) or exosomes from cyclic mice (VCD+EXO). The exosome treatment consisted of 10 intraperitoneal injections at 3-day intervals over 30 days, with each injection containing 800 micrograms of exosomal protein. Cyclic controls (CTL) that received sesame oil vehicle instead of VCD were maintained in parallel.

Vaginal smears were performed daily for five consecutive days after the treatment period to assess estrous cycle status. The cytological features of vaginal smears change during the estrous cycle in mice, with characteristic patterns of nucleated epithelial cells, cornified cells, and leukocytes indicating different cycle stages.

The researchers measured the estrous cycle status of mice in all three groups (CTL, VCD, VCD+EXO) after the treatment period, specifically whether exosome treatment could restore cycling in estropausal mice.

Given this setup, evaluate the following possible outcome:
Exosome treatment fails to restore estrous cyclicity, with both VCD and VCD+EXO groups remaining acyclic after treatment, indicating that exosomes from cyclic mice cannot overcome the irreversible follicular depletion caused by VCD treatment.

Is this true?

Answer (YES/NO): YES